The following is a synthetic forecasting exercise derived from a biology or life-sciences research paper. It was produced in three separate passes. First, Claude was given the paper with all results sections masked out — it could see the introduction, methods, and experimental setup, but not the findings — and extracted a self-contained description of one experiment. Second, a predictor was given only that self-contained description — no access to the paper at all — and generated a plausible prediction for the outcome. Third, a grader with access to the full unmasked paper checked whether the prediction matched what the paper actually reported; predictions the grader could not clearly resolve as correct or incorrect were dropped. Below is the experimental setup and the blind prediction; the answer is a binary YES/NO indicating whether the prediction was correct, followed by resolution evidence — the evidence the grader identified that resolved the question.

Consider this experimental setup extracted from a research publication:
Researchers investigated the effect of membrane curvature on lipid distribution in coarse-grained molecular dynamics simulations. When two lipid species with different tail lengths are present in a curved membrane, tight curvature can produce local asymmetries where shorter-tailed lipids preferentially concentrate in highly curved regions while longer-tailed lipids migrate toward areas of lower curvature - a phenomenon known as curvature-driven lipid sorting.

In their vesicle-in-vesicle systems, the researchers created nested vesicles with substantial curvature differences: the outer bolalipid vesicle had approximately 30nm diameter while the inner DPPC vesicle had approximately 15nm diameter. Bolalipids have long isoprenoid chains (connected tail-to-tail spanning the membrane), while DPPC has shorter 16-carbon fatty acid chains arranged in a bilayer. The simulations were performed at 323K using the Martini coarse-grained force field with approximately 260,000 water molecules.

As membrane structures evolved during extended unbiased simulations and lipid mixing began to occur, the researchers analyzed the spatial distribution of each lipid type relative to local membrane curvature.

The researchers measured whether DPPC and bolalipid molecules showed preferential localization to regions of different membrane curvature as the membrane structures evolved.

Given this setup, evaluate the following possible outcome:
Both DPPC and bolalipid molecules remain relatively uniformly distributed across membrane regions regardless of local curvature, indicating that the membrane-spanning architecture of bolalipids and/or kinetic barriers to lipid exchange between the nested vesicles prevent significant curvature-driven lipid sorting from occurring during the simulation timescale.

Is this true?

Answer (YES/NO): NO